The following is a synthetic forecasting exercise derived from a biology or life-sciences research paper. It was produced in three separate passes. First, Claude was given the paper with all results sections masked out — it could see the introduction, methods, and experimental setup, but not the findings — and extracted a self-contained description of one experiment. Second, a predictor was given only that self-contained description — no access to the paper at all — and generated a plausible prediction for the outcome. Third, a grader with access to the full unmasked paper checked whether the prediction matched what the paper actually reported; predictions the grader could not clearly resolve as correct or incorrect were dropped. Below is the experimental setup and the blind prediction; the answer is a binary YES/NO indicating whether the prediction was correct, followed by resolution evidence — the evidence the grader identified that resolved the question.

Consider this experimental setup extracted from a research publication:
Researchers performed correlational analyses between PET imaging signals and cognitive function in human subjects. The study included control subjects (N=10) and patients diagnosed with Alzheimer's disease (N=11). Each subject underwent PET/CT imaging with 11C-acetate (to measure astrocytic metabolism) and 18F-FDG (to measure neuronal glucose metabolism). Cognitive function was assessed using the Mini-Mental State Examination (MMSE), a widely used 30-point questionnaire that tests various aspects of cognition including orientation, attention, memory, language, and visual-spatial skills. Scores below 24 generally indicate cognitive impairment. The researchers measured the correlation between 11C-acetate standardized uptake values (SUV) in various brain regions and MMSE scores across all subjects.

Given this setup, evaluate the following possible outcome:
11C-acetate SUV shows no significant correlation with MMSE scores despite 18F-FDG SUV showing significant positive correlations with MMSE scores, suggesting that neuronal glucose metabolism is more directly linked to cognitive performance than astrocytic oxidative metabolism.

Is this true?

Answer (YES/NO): NO